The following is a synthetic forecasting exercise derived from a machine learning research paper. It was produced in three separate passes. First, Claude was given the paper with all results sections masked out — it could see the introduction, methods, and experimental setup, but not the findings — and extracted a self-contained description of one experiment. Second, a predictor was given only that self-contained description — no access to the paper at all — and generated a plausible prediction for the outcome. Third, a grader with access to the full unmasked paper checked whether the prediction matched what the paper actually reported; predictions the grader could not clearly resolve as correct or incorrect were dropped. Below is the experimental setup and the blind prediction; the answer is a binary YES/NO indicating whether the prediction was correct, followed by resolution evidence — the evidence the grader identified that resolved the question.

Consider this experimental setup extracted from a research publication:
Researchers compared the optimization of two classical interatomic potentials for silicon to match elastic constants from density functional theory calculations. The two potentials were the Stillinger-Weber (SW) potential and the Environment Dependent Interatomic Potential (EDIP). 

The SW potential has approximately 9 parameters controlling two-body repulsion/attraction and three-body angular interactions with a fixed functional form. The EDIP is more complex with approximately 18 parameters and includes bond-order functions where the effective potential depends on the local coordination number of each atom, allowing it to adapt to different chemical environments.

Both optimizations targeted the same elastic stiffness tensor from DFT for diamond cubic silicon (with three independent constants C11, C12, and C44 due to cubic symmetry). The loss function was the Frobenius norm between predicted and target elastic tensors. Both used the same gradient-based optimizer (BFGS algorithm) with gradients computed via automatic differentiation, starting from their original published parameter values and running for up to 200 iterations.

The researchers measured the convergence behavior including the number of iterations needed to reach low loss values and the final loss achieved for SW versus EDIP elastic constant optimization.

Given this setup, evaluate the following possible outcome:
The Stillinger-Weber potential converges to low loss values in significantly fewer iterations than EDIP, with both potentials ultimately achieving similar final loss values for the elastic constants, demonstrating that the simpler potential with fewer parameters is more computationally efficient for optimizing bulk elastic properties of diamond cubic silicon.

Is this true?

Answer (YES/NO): NO